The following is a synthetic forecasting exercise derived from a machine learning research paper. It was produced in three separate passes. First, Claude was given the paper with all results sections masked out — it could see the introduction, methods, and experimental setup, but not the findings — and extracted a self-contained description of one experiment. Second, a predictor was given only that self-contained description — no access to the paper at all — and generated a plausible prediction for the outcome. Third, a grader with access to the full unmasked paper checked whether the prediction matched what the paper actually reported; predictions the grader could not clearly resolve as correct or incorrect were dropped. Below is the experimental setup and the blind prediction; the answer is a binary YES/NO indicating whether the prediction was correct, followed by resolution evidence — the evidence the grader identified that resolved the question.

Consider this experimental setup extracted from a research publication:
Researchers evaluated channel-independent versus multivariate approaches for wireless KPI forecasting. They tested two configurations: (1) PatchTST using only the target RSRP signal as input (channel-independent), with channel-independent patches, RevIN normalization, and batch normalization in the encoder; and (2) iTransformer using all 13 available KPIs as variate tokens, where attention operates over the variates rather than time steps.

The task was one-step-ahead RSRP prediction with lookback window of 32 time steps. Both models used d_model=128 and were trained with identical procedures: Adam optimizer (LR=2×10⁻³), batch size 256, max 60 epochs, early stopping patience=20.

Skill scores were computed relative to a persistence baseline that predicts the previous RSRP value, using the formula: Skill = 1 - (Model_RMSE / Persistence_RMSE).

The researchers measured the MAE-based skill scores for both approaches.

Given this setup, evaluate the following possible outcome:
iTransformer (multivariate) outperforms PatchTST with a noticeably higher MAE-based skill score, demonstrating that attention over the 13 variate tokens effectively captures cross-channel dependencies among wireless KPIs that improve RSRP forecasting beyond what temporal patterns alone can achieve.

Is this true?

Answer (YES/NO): NO